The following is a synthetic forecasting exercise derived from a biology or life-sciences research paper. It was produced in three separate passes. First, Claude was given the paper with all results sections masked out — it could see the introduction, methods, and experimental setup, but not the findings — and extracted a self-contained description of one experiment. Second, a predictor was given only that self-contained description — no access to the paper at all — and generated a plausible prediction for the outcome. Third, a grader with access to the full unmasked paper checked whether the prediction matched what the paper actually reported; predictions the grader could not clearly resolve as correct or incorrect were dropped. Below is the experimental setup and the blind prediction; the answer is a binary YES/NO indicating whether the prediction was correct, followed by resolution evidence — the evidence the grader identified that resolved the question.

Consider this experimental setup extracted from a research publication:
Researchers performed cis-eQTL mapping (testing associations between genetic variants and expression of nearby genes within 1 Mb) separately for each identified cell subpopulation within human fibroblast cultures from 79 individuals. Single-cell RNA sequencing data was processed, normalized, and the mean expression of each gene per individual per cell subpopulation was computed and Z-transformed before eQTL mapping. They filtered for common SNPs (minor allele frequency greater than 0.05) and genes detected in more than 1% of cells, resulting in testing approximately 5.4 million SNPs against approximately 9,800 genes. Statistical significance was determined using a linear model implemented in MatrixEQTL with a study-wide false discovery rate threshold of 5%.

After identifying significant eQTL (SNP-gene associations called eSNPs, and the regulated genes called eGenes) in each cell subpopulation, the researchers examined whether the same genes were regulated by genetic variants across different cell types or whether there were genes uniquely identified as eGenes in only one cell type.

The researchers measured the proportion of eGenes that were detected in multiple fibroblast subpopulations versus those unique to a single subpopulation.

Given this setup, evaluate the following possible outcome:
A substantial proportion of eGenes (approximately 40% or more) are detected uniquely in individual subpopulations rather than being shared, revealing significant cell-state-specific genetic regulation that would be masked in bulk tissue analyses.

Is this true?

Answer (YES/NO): YES